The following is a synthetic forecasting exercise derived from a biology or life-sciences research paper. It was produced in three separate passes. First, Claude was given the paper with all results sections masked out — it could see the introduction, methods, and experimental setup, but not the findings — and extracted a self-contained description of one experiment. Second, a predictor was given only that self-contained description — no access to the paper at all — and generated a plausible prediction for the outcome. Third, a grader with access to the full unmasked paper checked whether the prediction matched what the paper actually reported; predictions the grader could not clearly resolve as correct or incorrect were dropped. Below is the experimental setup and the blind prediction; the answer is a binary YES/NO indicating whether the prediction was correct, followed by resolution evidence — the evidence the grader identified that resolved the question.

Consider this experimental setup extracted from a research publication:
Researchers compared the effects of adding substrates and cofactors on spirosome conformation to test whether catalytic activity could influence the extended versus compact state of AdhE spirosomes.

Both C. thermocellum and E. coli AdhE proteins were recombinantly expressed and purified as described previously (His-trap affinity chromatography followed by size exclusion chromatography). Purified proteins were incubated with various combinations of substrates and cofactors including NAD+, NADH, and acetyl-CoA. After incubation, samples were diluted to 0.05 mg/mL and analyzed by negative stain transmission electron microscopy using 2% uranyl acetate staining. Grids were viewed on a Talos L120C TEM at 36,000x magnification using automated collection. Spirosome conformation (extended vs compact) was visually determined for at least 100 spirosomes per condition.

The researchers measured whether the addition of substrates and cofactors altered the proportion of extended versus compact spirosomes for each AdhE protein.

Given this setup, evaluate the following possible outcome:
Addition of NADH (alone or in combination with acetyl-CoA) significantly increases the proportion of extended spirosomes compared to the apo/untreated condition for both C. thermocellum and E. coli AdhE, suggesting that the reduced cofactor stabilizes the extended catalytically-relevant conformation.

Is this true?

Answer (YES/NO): NO